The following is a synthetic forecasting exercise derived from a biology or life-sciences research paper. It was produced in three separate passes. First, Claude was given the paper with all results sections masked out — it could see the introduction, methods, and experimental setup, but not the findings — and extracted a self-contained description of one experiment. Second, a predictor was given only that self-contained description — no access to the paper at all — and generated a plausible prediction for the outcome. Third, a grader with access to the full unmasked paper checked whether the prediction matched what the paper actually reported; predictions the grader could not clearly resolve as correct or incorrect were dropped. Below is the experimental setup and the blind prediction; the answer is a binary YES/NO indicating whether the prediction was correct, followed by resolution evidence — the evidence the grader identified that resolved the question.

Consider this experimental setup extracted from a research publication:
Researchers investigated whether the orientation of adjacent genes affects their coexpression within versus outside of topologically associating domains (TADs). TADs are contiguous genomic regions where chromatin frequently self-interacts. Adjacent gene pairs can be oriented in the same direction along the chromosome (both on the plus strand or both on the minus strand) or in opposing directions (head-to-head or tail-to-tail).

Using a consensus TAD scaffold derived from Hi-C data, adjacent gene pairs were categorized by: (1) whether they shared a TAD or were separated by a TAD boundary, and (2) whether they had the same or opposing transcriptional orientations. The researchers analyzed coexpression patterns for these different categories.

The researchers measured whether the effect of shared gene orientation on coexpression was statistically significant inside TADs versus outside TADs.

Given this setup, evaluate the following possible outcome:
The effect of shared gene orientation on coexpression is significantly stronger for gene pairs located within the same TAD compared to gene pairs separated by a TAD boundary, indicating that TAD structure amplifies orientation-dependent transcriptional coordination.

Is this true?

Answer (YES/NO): YES